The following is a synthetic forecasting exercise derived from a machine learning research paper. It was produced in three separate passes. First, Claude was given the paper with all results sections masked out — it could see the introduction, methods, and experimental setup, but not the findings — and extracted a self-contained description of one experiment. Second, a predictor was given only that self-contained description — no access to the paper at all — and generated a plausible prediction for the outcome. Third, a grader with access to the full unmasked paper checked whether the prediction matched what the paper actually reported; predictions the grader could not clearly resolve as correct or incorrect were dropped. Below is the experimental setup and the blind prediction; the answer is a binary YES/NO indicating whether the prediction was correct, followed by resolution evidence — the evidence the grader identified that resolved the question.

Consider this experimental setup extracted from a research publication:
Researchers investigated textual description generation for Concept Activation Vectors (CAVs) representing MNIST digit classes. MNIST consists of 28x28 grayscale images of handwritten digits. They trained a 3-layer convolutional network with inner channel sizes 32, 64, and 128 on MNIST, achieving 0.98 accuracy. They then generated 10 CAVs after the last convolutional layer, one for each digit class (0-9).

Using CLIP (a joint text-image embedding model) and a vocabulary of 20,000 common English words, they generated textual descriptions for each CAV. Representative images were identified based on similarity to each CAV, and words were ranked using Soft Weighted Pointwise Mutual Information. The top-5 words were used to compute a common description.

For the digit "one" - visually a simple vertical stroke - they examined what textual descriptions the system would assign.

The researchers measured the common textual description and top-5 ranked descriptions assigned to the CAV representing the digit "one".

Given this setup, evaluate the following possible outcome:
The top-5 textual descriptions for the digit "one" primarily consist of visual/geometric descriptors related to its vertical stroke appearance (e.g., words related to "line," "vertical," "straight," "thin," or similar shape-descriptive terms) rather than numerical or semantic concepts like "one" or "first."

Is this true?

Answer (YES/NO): NO